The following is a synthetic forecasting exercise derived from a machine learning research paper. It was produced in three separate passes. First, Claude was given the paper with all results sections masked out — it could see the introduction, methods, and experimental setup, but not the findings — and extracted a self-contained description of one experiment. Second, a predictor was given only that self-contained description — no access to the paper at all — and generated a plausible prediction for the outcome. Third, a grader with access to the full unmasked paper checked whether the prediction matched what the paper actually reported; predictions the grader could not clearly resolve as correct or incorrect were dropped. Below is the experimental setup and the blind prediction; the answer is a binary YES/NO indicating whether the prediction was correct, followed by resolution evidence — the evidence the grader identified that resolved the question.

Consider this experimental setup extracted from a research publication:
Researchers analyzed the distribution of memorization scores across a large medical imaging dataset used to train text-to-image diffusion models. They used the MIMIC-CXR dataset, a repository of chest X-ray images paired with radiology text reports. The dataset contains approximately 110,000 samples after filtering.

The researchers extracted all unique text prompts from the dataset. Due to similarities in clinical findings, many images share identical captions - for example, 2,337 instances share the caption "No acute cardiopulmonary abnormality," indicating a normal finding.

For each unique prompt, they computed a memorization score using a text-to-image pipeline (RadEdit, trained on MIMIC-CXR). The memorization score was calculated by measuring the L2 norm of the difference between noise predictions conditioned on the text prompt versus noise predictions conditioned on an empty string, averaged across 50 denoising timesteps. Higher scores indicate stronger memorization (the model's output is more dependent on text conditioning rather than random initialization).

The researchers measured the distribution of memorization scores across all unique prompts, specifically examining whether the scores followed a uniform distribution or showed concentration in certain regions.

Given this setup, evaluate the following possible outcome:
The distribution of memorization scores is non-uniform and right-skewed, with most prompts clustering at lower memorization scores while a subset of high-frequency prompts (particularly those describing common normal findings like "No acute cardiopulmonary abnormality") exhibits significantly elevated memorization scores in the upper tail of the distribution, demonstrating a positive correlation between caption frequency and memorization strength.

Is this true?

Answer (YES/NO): NO